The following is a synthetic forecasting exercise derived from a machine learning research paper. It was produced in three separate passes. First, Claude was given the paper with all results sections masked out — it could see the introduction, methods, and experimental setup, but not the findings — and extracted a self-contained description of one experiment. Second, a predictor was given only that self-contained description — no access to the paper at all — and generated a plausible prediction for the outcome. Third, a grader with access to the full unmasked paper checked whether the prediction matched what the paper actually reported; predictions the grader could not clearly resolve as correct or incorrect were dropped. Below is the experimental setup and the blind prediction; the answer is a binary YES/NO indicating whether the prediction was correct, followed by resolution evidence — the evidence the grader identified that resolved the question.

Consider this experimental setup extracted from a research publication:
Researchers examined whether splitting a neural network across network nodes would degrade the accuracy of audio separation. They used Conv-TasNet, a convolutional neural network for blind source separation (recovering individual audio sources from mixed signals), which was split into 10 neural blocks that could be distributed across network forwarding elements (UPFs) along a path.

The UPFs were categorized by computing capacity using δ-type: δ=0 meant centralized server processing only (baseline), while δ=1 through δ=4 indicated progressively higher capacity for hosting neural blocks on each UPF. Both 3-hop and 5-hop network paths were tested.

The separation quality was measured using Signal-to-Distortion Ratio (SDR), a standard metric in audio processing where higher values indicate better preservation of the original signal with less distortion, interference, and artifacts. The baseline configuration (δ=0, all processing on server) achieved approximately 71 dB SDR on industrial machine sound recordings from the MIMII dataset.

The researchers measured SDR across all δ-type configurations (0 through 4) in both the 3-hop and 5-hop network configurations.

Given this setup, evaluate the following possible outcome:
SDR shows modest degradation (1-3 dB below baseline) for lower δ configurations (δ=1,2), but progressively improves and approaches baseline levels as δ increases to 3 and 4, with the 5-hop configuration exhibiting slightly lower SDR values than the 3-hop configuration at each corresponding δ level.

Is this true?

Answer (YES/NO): NO